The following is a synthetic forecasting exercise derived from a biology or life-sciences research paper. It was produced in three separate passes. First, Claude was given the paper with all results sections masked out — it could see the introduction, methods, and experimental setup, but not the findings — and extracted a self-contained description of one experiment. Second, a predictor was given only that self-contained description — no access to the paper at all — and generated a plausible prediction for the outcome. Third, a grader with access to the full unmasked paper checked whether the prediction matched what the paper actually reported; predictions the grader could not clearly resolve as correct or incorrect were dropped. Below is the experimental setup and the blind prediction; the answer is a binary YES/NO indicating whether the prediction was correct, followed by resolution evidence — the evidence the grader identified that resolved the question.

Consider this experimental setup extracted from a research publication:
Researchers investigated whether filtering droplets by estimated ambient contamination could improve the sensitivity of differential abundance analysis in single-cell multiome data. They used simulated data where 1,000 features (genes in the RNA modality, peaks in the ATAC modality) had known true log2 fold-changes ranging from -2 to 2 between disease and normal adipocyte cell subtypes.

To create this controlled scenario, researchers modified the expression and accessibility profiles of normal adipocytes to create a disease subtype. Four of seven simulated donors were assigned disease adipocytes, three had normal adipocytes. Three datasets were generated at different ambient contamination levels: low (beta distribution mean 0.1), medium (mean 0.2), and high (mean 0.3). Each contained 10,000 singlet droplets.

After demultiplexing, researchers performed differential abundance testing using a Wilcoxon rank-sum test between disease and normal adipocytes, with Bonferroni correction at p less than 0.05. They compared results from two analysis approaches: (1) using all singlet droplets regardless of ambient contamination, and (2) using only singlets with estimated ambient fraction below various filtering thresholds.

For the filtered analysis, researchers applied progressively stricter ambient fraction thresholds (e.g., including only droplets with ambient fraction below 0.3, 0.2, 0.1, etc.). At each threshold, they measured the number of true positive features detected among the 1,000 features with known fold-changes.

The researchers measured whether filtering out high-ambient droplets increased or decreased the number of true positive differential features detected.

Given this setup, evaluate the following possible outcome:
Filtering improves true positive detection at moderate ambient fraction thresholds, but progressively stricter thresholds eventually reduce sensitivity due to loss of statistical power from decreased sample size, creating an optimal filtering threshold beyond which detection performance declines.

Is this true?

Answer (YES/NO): NO